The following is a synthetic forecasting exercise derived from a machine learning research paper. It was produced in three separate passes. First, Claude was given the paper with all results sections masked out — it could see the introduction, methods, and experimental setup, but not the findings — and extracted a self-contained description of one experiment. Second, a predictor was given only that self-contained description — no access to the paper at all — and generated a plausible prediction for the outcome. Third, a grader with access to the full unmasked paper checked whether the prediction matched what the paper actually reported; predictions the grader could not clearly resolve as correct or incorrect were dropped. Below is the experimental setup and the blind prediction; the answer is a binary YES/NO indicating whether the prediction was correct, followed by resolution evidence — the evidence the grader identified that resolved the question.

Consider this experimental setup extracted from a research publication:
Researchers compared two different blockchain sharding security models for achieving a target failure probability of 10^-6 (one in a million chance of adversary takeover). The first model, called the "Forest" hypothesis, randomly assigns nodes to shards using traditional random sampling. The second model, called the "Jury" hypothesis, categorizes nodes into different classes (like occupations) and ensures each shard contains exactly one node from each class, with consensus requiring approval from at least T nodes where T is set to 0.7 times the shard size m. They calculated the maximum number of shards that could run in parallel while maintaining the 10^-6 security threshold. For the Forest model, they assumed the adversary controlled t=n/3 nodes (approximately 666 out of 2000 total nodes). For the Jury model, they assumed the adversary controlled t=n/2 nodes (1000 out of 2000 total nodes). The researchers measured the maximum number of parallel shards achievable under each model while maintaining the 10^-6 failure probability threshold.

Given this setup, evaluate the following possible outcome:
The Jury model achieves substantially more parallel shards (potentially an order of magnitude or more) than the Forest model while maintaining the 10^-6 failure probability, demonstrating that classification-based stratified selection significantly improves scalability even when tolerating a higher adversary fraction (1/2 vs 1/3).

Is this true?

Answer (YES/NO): NO